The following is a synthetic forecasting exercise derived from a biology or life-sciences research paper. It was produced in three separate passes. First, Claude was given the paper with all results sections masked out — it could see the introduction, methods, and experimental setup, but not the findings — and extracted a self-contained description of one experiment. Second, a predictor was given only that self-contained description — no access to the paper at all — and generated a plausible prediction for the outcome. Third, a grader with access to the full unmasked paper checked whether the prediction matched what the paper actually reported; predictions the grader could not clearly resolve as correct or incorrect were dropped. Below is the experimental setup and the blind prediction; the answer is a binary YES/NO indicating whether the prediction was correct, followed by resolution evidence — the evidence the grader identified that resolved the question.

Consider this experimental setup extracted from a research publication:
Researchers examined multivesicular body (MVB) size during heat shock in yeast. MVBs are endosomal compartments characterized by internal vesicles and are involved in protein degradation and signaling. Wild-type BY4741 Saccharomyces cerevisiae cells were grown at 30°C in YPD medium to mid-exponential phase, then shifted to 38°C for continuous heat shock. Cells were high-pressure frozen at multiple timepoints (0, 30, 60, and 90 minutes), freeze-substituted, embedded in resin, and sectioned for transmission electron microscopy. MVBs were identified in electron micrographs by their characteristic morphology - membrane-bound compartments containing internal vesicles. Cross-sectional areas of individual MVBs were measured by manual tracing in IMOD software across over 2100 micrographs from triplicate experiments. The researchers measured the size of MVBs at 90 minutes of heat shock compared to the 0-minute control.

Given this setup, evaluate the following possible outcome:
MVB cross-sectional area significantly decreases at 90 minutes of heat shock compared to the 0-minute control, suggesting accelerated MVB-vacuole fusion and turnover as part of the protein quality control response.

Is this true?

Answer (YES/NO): NO